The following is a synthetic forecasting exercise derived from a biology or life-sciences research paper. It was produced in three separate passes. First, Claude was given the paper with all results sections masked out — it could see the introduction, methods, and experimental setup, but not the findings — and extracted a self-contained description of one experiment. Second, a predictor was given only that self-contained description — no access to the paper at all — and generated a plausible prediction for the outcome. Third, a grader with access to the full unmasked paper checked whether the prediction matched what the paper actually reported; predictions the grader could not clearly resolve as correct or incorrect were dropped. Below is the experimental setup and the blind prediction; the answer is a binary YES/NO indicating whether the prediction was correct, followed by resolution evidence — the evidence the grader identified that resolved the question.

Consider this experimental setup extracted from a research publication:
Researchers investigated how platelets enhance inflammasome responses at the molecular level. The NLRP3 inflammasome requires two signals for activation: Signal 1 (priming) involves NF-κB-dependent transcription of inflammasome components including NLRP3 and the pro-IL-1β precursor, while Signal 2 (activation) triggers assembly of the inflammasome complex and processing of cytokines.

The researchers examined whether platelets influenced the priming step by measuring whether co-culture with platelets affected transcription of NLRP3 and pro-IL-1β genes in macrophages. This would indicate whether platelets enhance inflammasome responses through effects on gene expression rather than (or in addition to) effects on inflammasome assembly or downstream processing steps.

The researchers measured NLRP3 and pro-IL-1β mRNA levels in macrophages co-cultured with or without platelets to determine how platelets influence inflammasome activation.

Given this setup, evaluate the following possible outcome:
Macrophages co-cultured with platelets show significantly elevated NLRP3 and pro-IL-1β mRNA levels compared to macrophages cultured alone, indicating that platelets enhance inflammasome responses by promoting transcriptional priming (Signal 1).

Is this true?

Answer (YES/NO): YES